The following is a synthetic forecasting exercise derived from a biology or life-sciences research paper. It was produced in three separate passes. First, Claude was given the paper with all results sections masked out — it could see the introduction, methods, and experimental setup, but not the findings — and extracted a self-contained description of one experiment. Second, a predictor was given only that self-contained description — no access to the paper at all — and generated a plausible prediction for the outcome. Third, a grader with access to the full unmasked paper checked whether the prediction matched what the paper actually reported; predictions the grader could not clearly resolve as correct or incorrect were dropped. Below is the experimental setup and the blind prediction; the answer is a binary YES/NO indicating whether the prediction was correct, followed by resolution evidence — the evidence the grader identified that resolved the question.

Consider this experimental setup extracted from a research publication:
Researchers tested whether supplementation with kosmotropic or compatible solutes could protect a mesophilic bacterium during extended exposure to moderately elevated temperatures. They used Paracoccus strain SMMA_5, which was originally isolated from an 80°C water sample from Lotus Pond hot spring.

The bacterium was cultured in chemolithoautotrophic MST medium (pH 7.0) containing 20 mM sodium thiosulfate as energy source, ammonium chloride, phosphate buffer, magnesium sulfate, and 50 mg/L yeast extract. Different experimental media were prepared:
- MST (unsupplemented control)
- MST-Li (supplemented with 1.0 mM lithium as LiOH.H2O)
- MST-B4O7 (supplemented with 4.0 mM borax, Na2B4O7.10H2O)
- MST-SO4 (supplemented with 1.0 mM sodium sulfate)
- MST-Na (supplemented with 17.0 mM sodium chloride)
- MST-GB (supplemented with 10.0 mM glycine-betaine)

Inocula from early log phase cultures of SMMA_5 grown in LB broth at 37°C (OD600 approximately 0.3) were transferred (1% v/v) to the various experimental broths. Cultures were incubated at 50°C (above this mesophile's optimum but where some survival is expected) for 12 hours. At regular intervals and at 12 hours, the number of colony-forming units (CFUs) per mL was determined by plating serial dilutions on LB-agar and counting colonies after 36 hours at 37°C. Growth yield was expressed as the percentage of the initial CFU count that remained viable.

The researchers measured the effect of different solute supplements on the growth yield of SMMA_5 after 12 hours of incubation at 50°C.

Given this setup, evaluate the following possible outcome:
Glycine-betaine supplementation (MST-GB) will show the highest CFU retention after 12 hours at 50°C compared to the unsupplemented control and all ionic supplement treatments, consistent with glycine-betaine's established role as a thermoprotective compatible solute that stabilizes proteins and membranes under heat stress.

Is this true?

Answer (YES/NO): YES